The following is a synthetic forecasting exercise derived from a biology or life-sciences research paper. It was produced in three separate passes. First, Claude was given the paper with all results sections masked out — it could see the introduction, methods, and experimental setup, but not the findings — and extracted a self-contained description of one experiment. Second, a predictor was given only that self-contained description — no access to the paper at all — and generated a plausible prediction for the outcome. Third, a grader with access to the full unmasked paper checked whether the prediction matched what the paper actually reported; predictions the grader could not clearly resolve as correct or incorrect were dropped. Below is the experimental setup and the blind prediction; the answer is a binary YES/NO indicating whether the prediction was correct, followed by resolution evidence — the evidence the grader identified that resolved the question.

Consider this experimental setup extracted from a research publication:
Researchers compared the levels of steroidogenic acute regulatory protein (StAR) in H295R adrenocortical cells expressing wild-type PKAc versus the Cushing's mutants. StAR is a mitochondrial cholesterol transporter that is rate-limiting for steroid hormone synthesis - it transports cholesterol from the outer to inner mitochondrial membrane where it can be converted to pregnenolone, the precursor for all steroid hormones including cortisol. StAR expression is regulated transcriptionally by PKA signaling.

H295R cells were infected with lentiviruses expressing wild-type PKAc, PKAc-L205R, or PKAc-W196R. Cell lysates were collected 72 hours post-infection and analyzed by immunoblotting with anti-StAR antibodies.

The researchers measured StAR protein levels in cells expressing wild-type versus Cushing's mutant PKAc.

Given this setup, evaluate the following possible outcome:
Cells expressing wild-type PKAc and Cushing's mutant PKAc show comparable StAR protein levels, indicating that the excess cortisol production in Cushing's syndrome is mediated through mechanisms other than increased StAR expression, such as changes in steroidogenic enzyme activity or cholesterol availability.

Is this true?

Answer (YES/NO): NO